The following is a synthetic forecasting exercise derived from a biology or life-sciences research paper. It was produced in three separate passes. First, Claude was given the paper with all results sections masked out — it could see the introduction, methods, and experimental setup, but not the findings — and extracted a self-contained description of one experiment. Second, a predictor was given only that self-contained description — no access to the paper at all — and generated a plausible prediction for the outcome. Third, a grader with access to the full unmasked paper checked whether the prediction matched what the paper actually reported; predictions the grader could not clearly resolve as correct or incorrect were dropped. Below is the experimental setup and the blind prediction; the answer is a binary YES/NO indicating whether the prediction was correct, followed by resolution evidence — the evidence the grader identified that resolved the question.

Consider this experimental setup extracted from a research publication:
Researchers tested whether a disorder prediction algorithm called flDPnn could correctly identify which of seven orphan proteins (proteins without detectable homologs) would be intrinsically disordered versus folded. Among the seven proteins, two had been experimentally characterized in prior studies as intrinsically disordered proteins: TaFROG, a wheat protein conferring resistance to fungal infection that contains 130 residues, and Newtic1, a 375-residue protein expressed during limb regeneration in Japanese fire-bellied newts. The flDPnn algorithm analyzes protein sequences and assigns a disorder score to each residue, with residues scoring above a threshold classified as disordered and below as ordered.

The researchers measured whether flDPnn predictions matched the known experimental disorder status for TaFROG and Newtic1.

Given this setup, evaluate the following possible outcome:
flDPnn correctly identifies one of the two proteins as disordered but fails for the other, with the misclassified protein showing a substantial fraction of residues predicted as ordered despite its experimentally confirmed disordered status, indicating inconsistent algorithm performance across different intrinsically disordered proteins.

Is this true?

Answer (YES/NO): NO